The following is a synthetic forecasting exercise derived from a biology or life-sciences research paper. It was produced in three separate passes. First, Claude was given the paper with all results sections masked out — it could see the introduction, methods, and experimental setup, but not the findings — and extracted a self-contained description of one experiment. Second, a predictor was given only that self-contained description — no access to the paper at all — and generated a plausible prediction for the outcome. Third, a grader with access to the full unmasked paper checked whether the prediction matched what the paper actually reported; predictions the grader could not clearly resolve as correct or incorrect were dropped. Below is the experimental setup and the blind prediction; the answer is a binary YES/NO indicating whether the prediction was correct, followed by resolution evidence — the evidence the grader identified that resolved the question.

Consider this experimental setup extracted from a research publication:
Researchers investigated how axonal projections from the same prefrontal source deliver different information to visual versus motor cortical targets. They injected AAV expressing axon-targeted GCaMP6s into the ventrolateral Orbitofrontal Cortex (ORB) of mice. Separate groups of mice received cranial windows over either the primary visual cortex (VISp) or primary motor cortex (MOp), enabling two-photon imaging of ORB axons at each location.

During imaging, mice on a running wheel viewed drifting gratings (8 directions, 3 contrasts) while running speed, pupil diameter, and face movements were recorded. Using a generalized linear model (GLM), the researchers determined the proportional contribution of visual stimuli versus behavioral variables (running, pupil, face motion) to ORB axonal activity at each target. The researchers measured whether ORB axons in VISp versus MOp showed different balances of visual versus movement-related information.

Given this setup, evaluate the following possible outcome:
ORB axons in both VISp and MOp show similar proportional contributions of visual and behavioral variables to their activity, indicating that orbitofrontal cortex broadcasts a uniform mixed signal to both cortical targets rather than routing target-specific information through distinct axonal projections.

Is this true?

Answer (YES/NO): NO